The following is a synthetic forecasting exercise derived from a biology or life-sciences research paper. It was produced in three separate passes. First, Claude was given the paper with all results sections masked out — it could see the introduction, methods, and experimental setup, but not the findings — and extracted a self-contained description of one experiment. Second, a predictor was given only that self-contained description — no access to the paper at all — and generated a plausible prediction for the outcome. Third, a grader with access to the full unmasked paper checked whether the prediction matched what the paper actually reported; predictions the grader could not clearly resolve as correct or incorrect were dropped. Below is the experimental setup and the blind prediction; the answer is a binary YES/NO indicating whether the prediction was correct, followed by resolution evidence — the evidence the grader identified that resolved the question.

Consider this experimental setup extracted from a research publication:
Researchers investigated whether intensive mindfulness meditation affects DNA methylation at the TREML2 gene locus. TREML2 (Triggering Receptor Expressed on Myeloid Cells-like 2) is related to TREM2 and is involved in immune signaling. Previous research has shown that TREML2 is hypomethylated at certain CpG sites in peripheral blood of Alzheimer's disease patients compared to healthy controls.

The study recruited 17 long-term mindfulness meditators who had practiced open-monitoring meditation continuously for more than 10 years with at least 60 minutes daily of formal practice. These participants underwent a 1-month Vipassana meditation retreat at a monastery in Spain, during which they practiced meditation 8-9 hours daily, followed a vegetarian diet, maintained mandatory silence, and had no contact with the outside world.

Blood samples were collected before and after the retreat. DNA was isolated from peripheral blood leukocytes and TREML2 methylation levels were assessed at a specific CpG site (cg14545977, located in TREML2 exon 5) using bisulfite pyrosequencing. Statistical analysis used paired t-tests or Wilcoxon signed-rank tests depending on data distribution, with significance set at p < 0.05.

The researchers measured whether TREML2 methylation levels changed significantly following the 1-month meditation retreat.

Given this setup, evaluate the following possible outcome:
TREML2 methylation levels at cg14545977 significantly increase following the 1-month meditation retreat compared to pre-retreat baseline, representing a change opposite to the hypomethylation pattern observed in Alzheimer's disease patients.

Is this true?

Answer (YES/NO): NO